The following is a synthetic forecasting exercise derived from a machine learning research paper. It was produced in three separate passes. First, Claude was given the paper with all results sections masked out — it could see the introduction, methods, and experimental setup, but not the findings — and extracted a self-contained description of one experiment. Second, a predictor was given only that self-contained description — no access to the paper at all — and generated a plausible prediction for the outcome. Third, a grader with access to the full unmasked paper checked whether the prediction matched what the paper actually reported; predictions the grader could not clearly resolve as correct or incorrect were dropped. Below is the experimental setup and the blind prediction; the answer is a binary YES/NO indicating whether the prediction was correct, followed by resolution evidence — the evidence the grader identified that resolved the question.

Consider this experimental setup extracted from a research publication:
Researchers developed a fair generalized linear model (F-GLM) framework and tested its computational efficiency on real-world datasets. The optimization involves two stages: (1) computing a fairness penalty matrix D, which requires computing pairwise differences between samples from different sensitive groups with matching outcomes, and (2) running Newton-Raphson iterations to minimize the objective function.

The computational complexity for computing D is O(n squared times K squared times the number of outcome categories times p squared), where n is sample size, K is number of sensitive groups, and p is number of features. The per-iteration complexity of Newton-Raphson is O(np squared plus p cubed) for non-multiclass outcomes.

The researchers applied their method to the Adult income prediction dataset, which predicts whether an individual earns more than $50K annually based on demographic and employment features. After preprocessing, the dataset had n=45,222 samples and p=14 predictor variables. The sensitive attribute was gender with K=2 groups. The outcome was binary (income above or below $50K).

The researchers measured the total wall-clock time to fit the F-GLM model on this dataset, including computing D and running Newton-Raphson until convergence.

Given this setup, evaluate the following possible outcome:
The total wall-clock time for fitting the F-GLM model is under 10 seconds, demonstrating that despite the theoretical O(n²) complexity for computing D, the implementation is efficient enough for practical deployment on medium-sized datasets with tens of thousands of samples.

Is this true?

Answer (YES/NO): NO